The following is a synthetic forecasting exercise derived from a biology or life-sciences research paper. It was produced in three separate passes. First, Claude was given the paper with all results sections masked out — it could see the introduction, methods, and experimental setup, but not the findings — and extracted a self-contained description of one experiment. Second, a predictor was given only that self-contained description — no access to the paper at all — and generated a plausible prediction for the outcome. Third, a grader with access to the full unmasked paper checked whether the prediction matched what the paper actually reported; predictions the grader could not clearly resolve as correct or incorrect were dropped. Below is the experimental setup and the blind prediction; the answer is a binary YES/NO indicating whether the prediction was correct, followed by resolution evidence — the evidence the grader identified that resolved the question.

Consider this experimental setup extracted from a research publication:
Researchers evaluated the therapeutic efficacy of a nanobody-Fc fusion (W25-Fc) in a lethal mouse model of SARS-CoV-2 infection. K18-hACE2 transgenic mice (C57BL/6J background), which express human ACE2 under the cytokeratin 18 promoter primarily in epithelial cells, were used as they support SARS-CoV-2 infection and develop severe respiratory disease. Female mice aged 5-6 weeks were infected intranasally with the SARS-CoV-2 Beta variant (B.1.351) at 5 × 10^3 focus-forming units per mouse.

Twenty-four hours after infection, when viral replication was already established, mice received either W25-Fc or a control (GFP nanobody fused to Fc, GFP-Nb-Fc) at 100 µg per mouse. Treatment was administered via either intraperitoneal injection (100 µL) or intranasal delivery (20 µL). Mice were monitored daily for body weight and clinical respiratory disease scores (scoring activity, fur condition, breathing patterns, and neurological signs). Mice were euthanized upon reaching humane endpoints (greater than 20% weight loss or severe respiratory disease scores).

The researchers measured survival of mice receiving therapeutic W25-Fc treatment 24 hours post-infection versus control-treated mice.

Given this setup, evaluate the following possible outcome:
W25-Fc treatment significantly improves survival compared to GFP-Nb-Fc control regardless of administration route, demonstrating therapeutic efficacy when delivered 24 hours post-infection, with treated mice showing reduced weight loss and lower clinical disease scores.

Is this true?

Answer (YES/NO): NO